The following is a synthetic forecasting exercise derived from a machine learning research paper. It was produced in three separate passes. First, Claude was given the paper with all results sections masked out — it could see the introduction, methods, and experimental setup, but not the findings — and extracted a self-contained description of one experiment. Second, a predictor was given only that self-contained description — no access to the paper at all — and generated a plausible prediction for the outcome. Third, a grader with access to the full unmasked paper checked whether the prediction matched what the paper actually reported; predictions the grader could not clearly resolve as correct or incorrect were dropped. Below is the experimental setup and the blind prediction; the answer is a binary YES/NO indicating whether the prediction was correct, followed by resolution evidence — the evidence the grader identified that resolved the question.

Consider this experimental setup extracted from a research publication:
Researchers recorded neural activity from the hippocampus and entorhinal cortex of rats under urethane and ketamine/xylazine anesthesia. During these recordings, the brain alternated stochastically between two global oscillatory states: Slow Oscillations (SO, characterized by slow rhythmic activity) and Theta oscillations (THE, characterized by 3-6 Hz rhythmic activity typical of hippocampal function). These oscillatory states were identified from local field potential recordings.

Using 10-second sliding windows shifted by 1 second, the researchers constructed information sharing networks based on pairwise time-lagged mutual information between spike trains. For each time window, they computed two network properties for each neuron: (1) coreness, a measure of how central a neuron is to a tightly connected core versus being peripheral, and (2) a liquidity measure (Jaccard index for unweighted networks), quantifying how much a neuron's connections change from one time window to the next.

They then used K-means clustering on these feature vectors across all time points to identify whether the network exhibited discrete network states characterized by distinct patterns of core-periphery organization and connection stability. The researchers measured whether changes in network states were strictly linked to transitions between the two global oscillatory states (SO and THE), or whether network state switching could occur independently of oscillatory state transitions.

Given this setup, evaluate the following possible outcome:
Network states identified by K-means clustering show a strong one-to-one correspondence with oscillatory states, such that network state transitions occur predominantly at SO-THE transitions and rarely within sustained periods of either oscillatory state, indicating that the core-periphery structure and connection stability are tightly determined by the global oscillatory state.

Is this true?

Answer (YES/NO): NO